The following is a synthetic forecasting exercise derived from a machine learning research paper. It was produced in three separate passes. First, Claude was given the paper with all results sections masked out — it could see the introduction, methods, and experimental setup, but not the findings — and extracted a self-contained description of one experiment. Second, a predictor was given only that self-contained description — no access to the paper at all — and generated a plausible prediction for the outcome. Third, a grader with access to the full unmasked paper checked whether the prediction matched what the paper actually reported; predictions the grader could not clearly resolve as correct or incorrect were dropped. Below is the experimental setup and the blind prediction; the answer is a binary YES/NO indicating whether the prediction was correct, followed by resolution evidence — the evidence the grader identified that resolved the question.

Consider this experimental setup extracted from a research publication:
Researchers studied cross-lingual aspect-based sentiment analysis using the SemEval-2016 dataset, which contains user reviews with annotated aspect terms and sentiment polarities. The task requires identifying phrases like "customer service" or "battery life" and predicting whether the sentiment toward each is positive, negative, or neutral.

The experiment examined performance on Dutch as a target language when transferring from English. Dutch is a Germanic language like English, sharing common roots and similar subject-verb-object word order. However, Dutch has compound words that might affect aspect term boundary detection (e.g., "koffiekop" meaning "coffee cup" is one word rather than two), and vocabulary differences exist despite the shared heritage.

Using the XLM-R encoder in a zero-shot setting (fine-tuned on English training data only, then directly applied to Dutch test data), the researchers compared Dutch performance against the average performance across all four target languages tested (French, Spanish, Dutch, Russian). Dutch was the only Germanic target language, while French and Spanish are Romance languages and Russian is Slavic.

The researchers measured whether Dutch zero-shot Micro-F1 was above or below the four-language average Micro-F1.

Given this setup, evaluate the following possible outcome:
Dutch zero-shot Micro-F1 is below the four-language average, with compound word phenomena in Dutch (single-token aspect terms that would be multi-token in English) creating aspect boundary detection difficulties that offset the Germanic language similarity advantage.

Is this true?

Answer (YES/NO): YES